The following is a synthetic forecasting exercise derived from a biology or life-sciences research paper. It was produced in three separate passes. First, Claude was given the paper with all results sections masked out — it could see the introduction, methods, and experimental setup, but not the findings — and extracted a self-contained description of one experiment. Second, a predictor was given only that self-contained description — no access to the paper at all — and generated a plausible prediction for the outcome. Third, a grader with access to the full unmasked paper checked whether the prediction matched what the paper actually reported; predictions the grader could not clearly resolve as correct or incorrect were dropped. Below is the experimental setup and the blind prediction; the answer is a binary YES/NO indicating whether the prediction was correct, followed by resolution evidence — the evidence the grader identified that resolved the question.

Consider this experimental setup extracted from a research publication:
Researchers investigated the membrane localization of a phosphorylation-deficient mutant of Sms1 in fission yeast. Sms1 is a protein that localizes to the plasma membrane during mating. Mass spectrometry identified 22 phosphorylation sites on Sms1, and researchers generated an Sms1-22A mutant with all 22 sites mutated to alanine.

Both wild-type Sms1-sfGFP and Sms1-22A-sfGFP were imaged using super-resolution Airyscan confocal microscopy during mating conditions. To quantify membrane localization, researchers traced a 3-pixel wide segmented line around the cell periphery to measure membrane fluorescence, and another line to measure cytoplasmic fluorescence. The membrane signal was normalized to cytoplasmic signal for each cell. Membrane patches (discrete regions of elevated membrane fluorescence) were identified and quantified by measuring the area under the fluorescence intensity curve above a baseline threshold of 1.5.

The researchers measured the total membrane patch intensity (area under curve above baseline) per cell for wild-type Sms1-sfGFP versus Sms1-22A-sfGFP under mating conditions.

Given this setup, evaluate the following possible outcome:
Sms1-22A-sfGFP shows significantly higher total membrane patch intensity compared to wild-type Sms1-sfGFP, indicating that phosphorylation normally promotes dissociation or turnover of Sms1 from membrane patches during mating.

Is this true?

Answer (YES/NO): YES